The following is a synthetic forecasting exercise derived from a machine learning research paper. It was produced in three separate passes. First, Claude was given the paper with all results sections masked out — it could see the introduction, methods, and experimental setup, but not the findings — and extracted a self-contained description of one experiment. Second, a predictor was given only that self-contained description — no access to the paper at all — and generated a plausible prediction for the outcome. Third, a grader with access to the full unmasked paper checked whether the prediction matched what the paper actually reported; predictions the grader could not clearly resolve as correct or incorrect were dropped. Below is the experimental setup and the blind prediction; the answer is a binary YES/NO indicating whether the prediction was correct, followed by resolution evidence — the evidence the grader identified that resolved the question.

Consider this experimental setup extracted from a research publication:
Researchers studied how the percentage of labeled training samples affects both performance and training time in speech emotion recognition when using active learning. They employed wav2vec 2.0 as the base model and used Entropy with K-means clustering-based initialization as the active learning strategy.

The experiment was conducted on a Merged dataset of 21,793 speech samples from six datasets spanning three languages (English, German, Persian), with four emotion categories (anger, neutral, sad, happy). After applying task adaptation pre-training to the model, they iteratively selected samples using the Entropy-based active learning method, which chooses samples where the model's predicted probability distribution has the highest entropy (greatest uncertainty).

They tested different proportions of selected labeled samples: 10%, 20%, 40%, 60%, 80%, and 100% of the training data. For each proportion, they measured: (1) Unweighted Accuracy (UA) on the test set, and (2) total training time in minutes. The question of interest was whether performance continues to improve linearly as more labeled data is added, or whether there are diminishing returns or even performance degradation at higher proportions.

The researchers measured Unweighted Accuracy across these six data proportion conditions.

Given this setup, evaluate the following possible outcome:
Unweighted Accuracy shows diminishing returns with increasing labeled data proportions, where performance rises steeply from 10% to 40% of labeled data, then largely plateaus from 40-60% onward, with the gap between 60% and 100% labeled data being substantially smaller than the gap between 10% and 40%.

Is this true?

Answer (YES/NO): NO